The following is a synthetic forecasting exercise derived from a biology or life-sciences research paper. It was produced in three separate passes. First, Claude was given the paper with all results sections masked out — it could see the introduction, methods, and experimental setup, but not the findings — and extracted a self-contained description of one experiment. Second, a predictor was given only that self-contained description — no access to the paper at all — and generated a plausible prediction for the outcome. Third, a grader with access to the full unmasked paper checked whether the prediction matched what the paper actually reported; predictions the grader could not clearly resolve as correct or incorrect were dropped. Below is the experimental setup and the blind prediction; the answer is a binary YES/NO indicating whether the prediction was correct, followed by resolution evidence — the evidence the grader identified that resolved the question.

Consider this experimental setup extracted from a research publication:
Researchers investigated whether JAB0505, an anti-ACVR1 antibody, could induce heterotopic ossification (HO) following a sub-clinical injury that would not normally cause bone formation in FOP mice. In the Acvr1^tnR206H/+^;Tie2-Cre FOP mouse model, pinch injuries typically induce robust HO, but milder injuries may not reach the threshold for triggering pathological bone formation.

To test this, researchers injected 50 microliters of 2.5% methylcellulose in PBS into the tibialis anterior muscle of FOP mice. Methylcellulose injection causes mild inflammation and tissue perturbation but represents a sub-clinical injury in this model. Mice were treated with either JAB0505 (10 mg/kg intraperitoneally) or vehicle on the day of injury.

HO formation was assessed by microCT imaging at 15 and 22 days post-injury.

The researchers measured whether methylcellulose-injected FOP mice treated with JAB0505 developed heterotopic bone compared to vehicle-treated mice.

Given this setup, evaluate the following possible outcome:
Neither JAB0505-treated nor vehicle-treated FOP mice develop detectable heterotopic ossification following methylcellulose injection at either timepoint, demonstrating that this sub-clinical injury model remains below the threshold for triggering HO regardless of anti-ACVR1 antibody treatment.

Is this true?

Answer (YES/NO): NO